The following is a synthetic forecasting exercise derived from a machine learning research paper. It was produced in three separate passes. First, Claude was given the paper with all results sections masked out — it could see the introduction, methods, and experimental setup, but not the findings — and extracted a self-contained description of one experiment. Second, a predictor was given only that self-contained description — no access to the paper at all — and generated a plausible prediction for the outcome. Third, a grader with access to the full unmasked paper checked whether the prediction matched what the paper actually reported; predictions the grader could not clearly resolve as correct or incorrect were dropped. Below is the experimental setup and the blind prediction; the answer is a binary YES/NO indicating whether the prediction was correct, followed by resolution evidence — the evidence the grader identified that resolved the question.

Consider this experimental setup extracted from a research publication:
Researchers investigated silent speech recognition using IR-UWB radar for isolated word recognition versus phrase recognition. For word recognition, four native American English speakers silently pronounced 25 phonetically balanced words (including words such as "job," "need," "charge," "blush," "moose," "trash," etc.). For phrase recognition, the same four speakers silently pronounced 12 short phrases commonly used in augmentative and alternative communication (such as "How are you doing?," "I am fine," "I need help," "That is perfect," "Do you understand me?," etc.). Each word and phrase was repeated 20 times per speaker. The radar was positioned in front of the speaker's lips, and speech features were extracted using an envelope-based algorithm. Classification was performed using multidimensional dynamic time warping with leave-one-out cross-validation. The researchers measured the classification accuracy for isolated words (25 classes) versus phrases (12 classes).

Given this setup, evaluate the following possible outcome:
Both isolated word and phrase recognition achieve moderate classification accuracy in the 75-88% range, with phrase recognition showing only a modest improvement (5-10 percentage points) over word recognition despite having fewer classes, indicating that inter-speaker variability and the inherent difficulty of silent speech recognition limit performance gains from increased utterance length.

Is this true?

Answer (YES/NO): NO